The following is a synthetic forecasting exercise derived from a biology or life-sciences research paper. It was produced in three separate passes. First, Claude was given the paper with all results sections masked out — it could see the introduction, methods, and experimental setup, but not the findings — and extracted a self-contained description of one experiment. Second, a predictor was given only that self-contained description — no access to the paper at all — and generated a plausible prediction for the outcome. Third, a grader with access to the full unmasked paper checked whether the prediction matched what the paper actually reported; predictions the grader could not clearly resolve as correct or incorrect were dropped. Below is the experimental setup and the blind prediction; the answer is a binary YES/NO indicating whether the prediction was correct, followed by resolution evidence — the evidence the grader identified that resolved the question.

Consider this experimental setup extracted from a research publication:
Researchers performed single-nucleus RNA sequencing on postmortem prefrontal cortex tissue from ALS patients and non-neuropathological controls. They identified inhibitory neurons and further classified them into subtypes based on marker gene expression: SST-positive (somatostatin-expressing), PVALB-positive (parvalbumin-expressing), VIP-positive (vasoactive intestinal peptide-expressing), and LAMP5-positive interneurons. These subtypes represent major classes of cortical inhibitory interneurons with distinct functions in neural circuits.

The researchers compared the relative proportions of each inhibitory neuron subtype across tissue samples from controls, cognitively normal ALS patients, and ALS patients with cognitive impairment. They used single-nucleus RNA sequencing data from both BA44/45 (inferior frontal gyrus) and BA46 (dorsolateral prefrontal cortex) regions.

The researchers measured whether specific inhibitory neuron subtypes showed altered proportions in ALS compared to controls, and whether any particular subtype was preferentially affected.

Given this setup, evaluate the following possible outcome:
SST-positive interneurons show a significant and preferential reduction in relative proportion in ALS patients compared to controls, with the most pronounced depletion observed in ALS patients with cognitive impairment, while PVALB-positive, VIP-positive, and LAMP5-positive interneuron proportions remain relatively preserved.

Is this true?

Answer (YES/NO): NO